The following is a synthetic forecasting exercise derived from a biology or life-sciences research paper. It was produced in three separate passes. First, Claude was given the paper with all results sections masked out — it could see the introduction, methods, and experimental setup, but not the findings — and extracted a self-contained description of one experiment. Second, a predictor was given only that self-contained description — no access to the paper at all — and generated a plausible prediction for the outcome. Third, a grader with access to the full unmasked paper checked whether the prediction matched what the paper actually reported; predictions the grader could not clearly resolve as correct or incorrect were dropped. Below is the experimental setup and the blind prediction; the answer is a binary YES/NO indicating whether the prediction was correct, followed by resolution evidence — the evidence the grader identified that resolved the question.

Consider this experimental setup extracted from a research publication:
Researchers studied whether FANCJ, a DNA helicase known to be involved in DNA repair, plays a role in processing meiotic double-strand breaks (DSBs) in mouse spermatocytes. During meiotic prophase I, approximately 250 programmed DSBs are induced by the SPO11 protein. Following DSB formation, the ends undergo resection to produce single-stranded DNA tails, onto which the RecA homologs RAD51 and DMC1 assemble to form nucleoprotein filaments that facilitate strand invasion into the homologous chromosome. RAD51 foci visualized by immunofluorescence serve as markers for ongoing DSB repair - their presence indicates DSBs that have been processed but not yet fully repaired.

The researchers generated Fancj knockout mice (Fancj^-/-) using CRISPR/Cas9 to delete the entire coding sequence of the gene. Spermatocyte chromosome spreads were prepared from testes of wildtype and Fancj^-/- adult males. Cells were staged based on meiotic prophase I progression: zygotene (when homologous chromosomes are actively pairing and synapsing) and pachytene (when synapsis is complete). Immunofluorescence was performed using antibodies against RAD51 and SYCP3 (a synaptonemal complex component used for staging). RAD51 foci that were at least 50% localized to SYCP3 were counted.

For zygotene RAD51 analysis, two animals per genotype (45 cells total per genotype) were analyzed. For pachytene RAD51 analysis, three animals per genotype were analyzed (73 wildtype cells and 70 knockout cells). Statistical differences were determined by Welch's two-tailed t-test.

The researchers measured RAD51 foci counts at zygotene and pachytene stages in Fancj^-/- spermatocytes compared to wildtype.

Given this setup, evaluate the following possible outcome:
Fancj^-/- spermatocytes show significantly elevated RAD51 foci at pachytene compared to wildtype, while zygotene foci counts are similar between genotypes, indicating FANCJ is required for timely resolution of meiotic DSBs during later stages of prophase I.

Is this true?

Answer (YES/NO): YES